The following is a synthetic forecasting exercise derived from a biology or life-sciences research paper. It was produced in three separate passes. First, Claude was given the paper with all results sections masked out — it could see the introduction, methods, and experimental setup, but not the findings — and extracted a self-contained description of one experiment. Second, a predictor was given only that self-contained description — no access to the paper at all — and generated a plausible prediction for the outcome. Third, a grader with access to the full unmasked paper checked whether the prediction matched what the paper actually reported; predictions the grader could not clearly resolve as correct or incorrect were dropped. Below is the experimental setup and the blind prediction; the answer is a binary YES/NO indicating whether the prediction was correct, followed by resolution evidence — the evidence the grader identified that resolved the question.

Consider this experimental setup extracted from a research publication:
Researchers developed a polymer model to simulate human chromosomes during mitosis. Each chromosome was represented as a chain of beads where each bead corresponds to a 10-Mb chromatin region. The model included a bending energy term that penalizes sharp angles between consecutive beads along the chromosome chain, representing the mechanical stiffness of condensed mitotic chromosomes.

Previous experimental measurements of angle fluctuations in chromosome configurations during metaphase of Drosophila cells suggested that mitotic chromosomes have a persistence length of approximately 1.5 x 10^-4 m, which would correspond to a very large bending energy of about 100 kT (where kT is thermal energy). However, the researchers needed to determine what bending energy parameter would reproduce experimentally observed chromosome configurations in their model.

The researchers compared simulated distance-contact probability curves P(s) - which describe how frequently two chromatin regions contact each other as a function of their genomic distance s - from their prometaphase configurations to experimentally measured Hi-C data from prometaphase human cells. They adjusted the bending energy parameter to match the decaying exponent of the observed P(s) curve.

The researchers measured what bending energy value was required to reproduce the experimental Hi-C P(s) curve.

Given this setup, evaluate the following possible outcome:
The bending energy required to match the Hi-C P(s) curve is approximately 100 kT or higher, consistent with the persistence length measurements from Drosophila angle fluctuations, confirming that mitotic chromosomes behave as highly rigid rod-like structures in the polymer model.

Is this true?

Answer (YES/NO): NO